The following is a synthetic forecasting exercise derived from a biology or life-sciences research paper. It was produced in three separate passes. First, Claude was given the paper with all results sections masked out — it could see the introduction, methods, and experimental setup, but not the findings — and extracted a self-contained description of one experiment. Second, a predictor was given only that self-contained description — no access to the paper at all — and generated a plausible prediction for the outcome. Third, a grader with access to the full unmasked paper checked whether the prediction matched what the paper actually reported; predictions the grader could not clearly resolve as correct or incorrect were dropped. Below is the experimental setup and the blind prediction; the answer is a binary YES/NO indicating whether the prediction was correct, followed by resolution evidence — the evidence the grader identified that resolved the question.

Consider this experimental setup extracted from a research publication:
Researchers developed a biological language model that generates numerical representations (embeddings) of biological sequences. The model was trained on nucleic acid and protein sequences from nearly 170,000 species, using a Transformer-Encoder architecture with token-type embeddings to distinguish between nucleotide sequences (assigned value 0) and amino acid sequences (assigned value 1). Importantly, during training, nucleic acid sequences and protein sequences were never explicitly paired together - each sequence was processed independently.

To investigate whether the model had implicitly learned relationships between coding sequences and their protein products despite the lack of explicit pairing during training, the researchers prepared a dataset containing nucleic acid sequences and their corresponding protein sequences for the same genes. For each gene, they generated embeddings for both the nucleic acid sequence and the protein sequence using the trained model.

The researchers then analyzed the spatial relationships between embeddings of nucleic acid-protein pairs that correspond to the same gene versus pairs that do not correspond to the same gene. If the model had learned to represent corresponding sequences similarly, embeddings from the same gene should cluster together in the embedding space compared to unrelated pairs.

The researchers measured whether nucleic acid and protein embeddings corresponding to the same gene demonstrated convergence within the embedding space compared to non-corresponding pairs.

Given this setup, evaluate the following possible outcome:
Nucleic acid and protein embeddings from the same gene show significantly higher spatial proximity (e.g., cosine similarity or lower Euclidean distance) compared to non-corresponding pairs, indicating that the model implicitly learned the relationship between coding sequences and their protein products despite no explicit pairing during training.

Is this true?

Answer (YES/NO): YES